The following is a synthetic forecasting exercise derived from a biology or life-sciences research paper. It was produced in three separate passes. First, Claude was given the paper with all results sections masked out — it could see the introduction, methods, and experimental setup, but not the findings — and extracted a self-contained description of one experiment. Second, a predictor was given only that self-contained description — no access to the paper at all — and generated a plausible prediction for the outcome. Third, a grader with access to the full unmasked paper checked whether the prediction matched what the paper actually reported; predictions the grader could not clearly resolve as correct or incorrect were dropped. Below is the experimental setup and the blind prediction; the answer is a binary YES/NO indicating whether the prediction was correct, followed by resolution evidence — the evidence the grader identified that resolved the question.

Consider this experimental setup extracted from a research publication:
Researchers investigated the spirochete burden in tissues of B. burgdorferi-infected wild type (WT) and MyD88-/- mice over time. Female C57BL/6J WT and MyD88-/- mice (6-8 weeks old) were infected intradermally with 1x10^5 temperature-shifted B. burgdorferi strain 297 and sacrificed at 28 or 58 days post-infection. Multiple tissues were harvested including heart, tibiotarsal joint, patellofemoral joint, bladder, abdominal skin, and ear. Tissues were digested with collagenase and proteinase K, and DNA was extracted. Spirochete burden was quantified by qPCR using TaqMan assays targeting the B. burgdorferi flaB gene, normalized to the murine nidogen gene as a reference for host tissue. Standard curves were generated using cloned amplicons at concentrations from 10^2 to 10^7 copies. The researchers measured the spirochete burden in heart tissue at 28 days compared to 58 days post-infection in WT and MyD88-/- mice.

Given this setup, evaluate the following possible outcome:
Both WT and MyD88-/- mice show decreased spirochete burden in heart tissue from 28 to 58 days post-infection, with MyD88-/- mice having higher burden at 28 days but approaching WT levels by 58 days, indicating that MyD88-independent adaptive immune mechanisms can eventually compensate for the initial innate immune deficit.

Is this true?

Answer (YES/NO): NO